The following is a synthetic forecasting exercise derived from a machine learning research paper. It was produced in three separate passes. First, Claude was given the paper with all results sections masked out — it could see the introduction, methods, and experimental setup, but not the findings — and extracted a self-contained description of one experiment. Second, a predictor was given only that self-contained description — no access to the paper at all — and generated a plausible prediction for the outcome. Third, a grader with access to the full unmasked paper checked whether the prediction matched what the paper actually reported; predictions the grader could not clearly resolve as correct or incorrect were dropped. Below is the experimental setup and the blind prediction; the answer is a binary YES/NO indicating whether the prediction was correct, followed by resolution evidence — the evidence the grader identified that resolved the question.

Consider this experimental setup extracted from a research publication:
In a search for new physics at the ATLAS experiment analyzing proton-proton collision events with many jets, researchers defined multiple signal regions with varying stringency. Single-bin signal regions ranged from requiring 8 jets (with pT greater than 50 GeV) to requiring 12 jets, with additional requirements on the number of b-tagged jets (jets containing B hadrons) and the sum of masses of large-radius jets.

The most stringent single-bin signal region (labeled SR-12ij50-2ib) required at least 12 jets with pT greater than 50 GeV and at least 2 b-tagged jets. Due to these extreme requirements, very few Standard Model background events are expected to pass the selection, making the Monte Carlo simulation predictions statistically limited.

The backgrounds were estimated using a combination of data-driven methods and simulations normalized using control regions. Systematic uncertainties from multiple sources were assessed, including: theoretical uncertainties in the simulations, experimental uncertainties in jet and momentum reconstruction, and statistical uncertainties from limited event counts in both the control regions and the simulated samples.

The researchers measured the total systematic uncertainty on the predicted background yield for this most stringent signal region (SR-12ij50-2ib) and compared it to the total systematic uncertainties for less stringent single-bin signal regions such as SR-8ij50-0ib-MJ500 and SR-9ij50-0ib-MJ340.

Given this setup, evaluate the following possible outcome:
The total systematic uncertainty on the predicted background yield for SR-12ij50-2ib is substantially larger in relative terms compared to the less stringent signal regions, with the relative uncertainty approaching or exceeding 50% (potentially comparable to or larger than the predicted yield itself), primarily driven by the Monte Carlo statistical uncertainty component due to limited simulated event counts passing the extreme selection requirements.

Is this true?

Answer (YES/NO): YES